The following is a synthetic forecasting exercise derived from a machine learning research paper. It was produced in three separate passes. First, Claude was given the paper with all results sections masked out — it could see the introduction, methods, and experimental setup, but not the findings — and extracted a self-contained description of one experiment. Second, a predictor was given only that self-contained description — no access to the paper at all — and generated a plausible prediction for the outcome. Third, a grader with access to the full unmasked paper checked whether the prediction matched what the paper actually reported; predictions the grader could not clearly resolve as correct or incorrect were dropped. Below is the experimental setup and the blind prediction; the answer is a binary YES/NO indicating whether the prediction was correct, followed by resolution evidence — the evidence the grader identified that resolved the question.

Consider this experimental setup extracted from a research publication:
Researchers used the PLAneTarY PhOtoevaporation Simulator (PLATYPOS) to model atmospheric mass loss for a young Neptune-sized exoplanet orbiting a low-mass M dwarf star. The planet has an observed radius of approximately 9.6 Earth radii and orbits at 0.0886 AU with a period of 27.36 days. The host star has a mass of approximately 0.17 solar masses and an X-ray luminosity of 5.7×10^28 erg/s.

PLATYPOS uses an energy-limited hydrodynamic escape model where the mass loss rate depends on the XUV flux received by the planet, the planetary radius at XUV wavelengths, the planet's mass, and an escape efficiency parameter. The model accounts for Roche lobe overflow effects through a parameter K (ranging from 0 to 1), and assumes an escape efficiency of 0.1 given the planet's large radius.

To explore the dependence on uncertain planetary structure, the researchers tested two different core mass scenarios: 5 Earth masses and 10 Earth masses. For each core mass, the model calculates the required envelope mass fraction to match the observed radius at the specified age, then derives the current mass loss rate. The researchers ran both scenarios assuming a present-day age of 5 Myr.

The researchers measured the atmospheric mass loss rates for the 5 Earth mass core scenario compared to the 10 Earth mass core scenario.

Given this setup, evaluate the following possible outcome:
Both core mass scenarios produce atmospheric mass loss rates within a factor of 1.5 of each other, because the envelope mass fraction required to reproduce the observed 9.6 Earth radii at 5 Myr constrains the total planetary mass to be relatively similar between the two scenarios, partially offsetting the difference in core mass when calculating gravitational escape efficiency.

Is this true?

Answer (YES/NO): NO